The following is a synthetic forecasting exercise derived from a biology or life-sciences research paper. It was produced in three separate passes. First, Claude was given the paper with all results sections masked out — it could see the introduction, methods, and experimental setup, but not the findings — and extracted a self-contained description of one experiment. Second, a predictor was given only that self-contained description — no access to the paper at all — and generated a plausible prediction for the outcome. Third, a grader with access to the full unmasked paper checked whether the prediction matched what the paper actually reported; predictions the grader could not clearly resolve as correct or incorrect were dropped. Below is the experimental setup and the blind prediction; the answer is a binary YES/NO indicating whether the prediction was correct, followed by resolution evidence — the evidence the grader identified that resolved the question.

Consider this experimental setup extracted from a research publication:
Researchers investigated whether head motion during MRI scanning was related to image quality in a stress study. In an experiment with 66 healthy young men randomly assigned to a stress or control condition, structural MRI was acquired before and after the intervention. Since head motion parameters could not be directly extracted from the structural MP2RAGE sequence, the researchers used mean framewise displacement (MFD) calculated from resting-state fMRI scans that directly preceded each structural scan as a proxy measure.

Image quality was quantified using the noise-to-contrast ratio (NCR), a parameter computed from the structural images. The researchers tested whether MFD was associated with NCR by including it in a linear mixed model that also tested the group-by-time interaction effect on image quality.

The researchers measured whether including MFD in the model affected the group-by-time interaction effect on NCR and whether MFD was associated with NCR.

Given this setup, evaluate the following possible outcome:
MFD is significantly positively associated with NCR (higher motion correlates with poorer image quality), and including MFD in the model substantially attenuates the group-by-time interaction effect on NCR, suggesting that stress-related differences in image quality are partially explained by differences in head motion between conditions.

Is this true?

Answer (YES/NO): NO